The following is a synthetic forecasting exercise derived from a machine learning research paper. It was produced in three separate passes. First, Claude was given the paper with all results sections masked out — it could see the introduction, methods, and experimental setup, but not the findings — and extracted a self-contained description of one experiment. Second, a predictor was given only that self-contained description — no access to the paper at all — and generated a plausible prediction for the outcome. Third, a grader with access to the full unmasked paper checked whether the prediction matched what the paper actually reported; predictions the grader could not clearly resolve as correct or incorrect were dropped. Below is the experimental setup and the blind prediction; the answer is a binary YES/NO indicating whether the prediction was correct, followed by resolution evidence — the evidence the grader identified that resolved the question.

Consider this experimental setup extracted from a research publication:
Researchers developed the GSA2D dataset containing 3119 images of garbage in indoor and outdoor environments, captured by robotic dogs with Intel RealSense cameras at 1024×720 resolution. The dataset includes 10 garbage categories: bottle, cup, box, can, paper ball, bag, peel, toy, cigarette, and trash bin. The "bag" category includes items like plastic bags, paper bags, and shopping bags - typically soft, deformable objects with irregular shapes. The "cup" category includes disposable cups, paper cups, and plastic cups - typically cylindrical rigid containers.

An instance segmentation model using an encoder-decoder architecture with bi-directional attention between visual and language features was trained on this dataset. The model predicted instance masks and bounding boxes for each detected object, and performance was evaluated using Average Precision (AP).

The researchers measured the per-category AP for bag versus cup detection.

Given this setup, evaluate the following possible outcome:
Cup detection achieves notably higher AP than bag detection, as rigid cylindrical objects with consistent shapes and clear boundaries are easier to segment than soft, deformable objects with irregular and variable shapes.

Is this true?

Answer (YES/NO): NO